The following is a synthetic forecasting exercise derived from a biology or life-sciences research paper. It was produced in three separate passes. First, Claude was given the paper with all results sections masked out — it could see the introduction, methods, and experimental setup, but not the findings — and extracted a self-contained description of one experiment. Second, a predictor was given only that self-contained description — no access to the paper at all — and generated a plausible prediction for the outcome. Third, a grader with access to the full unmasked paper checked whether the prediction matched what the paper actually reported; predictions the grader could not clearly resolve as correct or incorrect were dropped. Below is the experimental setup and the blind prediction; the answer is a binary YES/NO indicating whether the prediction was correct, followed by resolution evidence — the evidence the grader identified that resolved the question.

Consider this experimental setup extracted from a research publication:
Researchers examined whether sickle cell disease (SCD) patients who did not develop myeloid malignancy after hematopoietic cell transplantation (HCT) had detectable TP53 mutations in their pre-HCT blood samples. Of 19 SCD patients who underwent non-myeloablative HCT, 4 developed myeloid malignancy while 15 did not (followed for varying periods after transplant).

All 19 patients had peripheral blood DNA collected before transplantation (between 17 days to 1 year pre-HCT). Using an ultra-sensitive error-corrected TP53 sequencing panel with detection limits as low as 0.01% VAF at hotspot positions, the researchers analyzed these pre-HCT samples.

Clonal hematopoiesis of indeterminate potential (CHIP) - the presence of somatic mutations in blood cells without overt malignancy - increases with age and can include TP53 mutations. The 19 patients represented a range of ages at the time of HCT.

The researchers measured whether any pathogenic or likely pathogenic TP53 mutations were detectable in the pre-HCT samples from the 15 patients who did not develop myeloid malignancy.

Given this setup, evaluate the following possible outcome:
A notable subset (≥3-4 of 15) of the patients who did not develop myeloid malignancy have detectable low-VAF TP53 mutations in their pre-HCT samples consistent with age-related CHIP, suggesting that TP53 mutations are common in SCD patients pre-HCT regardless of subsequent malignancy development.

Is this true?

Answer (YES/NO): NO